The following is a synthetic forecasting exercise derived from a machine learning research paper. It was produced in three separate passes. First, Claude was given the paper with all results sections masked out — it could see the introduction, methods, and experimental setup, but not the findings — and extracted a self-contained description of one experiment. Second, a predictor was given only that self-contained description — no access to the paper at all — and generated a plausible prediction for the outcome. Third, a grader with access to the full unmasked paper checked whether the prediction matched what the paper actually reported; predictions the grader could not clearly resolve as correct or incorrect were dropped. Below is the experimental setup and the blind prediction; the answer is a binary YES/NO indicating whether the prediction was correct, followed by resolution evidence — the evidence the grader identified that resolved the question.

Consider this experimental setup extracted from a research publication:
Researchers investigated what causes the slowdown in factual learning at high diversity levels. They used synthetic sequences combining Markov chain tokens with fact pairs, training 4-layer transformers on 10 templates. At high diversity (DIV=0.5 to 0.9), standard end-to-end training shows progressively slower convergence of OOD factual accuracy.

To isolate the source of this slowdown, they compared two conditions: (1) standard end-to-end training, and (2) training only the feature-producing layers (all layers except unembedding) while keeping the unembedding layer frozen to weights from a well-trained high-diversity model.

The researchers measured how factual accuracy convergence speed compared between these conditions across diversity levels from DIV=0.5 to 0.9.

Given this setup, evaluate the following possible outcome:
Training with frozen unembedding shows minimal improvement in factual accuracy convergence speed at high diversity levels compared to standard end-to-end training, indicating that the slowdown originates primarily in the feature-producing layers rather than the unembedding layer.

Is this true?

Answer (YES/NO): NO